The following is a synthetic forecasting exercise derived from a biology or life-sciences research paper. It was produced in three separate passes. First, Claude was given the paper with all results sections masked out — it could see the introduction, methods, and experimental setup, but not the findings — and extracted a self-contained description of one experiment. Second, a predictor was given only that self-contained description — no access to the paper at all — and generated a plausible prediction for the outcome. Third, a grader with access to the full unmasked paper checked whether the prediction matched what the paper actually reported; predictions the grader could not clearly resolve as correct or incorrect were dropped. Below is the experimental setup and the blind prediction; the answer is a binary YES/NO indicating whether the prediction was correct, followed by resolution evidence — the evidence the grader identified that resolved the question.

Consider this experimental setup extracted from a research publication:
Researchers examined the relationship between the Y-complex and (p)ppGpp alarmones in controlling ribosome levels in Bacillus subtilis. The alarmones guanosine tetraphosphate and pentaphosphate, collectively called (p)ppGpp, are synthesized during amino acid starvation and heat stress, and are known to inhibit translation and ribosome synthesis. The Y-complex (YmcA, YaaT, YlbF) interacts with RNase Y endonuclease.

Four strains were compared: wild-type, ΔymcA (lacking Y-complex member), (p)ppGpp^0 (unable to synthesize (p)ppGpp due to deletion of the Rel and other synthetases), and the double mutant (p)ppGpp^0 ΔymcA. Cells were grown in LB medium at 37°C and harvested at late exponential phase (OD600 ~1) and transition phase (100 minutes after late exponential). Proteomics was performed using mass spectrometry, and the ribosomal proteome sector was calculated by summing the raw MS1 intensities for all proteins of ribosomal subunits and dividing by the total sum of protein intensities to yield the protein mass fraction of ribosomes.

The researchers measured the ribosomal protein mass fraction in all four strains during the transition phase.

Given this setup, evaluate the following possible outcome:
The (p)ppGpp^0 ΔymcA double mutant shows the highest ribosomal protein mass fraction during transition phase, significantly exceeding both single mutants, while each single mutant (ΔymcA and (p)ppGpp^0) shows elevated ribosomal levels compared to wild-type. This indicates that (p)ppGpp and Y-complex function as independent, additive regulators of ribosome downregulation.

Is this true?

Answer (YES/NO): YES